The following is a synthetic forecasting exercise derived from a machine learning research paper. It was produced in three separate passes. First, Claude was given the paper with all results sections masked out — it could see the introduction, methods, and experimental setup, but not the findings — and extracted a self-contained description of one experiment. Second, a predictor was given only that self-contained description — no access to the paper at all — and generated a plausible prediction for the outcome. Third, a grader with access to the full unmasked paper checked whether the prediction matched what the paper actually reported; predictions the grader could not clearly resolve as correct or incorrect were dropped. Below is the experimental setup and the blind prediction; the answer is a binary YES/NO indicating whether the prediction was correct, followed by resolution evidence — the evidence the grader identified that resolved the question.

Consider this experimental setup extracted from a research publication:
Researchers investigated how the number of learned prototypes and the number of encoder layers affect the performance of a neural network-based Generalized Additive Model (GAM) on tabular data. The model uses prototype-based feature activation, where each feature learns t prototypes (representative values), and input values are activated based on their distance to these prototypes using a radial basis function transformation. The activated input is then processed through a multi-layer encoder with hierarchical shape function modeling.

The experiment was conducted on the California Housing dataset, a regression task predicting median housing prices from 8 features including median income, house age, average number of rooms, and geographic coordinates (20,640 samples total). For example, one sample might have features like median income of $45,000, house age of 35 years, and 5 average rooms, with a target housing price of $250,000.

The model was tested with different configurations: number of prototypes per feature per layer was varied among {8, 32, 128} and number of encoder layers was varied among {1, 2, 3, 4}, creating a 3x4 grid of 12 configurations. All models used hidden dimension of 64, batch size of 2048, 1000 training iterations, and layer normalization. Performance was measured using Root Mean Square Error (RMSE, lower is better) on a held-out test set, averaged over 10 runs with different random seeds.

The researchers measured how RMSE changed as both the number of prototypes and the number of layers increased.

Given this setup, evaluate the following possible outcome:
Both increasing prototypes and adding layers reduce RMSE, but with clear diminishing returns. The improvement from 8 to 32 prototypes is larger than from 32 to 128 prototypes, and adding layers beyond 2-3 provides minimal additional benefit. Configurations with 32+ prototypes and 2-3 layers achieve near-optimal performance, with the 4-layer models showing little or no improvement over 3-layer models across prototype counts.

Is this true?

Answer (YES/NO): NO